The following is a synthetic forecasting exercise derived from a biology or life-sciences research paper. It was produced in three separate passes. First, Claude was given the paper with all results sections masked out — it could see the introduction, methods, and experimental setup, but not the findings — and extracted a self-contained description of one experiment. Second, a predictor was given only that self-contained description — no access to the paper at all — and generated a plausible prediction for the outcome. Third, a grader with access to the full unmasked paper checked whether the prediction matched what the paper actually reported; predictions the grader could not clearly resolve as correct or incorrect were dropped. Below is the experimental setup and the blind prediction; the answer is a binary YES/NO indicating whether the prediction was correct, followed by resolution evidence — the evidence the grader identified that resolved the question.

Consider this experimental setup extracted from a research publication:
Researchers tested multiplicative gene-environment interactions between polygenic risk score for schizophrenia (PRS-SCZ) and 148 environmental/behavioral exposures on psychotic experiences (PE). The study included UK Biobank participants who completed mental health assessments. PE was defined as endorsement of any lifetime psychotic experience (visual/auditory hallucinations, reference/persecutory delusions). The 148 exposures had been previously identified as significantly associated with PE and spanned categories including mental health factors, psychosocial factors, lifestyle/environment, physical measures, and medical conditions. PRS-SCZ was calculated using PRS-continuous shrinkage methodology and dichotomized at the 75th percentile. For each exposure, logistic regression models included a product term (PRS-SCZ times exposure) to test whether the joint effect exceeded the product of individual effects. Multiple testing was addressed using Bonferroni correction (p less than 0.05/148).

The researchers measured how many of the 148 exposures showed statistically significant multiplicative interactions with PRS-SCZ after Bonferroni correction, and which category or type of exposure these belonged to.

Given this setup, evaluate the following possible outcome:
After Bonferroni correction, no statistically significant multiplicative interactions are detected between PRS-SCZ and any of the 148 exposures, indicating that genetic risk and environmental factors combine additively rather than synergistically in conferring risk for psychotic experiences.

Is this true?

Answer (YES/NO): NO